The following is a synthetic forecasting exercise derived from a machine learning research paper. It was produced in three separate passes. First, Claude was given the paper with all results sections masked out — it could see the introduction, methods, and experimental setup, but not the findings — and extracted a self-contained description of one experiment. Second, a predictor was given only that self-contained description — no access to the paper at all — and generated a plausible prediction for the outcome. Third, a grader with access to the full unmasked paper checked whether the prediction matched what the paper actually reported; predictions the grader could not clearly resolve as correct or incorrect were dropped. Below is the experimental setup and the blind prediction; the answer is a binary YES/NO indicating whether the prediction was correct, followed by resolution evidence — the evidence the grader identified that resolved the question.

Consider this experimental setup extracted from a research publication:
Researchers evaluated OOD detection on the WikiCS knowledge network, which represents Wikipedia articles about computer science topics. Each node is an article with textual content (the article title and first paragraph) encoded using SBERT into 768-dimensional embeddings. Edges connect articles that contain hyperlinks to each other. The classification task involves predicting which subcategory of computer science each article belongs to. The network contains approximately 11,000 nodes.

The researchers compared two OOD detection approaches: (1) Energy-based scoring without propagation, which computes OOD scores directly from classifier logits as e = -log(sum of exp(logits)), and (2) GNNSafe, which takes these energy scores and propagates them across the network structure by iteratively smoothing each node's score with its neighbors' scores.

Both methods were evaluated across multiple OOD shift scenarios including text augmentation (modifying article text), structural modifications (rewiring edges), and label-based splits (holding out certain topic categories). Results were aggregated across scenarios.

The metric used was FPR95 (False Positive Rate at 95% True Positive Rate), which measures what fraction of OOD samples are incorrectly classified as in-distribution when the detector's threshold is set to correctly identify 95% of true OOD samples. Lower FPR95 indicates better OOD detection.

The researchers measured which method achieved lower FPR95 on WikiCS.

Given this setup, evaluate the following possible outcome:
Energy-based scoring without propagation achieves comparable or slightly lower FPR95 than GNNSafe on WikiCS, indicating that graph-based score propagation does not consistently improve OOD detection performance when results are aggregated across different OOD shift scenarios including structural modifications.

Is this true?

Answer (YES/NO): NO